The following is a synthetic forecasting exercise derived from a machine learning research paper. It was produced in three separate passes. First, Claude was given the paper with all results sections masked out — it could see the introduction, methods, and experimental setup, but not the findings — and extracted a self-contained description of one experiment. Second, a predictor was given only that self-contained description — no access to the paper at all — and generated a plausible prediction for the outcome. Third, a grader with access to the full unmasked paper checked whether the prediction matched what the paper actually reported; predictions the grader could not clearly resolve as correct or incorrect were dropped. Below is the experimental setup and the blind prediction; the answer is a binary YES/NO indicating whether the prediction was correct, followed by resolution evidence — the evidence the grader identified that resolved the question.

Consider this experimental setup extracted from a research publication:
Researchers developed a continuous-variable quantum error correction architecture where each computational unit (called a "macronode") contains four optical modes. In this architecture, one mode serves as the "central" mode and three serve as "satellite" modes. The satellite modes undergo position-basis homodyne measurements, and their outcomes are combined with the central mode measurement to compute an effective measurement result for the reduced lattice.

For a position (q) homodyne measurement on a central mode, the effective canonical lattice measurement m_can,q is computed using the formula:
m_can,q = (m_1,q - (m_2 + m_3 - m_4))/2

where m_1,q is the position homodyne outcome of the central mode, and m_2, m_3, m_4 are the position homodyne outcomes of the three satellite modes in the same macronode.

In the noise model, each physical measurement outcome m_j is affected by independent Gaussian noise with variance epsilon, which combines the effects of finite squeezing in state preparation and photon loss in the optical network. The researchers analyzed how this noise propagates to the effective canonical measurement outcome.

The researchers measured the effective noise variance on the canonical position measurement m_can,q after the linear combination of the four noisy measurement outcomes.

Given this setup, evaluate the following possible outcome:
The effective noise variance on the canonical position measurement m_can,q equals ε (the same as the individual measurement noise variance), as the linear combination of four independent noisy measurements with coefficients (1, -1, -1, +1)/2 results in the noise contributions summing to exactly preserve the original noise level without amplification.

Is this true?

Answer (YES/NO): YES